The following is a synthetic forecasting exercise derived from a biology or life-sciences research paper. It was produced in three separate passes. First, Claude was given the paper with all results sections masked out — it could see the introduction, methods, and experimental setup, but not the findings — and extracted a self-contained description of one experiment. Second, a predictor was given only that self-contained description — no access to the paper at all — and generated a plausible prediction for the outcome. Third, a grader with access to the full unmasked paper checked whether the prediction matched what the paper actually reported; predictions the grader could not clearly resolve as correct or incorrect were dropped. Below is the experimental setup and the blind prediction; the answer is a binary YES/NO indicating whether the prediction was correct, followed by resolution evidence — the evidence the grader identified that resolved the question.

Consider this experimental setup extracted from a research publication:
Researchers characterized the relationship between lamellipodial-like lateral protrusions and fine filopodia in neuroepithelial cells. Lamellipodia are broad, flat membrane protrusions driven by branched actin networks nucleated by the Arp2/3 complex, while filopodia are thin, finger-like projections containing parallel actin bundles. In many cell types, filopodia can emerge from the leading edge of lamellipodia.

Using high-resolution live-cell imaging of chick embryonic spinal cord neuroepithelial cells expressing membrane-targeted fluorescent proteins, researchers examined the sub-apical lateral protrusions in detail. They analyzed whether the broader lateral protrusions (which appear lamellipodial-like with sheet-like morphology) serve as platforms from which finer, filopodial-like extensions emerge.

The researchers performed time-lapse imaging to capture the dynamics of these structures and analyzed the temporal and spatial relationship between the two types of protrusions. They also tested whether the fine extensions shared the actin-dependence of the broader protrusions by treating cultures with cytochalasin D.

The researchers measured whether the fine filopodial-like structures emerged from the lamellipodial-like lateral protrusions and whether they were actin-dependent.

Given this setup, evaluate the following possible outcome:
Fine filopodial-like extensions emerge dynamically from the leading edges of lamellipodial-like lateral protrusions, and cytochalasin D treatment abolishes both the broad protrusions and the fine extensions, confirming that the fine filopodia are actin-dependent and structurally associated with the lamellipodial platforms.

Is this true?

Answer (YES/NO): NO